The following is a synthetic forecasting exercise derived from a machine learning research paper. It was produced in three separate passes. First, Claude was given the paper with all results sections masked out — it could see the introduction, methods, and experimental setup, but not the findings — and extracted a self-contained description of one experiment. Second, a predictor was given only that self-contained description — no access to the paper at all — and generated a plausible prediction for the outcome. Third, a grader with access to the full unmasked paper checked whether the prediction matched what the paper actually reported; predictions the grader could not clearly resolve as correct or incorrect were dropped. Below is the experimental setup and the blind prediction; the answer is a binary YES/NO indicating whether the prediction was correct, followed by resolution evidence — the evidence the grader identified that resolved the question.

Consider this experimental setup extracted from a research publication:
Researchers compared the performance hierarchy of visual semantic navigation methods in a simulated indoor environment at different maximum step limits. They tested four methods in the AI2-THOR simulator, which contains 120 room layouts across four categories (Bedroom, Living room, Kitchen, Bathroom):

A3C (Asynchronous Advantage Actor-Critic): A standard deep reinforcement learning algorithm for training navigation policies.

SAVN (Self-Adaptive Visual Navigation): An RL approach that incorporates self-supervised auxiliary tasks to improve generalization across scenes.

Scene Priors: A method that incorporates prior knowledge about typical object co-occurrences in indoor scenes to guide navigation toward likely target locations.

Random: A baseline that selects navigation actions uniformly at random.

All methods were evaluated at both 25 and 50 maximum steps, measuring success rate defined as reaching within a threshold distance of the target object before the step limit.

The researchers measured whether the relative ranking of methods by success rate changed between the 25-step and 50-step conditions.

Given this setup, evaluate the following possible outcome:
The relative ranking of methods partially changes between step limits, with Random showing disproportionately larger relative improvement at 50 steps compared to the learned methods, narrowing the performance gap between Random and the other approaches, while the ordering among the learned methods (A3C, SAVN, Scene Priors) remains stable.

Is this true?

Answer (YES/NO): NO